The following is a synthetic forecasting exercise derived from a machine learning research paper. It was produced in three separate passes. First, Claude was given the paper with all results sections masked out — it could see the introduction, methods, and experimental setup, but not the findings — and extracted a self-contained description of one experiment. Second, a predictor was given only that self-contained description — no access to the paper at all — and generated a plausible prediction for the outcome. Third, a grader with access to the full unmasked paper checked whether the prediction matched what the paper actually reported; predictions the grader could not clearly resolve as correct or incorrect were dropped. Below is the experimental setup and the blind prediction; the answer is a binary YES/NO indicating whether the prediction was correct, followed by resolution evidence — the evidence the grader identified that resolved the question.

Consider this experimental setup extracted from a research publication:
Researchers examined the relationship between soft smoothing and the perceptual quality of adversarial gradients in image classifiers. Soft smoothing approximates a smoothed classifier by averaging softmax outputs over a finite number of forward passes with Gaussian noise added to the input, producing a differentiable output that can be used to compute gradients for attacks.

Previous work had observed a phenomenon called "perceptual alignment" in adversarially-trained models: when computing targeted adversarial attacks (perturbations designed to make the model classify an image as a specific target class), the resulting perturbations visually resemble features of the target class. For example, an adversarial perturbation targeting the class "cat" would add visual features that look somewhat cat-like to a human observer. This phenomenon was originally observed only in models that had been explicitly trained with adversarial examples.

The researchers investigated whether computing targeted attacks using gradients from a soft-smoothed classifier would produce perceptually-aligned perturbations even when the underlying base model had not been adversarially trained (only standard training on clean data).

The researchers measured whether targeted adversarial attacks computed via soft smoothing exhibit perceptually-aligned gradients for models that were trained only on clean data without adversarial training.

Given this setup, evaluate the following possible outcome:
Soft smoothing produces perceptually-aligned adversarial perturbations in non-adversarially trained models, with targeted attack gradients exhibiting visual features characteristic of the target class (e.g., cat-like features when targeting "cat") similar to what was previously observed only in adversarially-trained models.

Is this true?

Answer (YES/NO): YES